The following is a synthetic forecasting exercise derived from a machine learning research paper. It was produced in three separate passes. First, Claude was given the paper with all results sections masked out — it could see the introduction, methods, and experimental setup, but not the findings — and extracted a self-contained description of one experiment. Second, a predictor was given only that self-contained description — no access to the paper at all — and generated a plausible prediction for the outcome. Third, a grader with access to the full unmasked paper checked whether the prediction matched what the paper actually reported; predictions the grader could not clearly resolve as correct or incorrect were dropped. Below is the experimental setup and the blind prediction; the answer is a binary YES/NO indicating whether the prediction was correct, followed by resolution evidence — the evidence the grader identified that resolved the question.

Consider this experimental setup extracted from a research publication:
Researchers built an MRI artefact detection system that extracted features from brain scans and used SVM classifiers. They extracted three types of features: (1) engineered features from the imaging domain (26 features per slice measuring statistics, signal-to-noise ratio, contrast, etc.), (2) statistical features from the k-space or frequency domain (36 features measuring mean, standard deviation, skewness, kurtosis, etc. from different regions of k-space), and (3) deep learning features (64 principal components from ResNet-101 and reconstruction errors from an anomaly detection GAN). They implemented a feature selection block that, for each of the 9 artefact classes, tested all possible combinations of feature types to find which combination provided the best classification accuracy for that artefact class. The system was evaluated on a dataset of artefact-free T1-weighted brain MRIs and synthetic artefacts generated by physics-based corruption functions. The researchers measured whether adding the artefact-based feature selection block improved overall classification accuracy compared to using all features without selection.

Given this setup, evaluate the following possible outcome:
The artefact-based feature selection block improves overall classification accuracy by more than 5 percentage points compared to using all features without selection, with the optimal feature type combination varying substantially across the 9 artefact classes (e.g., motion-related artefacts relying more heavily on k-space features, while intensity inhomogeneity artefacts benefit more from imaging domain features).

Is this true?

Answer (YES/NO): NO